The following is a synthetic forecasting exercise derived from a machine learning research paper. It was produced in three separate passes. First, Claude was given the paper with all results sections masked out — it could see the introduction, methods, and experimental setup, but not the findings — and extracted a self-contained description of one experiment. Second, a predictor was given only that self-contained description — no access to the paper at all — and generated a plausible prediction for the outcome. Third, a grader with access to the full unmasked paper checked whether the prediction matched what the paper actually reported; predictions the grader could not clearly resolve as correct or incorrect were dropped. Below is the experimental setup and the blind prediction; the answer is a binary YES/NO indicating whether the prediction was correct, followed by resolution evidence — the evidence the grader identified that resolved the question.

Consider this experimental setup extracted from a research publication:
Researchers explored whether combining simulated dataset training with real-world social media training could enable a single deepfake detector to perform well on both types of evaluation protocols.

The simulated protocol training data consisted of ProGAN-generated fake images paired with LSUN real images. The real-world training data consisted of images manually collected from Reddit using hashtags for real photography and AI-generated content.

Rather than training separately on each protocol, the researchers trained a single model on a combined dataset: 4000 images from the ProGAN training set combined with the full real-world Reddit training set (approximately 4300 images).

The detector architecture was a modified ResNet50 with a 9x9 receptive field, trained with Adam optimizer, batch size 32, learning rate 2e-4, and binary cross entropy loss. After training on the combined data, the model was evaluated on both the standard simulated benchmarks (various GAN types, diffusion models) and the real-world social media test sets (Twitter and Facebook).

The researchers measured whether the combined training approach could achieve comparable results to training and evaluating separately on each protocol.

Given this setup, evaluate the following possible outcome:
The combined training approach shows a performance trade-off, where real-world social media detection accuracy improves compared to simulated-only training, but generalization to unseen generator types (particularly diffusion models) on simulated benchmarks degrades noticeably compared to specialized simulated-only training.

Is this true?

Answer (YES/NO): NO